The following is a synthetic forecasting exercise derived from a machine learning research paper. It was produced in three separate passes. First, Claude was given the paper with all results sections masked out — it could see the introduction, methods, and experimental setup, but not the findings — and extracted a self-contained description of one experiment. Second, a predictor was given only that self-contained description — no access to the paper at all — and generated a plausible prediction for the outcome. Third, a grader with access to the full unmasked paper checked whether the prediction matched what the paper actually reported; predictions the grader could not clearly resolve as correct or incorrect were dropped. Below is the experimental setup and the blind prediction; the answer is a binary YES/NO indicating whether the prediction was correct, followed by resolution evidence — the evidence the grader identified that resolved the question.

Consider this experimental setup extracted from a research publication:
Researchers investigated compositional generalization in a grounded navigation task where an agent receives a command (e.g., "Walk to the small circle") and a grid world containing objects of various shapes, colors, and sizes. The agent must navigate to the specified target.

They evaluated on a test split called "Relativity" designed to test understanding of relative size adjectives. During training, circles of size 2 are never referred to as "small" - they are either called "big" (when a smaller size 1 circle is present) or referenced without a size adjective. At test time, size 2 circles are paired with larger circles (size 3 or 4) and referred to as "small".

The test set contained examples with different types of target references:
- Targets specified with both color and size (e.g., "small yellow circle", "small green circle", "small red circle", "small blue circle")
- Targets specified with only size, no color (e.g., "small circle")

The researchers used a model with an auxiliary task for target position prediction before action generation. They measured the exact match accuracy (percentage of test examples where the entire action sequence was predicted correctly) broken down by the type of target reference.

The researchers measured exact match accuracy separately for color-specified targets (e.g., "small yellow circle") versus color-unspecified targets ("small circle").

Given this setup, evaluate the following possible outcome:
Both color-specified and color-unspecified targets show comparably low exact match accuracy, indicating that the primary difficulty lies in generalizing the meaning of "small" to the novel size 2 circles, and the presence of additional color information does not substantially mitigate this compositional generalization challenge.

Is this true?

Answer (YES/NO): NO